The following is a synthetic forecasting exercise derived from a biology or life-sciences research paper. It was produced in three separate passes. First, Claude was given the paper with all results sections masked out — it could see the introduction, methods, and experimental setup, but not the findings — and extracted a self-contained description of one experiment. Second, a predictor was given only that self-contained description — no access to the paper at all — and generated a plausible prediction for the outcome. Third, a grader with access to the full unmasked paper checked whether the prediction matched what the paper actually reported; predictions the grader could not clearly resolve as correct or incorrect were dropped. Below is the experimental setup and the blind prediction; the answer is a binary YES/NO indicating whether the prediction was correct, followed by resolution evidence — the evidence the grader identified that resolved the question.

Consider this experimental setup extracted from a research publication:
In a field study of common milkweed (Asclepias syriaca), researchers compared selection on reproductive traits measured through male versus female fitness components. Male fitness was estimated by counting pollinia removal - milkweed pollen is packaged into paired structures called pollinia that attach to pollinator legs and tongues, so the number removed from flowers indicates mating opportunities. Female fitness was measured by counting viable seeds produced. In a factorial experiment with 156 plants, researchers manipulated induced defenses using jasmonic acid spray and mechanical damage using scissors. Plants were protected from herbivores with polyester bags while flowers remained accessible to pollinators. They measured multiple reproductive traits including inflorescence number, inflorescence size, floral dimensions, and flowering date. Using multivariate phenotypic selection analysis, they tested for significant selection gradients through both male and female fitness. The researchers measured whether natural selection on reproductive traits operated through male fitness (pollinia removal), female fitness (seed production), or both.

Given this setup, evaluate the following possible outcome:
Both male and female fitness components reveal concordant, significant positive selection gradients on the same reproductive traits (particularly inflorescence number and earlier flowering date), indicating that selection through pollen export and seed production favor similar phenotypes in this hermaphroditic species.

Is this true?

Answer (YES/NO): NO